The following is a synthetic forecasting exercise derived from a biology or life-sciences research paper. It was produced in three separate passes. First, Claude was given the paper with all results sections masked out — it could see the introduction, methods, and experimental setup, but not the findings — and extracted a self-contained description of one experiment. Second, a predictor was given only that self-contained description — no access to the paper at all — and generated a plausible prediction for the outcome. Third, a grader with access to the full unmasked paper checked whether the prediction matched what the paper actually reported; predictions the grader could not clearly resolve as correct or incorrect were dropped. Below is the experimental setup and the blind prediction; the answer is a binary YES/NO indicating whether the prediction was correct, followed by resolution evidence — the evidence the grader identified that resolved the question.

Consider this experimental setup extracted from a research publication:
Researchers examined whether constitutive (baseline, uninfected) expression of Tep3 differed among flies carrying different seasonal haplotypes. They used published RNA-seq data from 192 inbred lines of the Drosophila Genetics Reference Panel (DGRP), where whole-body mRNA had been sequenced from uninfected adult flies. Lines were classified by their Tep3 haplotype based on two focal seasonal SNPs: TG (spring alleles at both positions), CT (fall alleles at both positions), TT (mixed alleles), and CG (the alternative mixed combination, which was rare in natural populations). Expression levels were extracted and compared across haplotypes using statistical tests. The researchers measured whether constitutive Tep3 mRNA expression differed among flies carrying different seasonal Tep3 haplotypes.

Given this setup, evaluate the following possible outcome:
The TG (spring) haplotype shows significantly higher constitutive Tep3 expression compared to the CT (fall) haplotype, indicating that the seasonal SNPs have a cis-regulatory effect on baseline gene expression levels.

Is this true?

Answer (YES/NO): NO